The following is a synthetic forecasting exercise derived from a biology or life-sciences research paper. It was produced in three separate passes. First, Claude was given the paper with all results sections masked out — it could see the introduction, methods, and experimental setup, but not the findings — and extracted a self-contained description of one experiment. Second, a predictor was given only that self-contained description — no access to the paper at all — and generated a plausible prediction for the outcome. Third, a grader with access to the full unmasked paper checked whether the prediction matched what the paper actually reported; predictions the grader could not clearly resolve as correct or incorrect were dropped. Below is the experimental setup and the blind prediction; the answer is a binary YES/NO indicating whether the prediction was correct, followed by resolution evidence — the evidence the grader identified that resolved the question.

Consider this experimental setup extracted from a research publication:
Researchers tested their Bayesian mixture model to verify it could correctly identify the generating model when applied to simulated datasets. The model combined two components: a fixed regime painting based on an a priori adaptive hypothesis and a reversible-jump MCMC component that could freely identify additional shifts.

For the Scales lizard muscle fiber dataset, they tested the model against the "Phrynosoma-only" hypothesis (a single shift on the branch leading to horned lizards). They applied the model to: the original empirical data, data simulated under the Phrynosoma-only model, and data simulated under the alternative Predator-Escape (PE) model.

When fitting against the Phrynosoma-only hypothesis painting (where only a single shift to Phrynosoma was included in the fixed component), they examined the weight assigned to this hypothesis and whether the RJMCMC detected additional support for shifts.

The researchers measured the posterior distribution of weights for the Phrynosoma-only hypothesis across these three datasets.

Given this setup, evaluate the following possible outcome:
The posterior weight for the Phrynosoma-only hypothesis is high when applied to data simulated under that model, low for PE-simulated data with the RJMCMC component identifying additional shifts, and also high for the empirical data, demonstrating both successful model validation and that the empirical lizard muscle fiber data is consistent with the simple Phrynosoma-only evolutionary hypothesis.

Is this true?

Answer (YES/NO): NO